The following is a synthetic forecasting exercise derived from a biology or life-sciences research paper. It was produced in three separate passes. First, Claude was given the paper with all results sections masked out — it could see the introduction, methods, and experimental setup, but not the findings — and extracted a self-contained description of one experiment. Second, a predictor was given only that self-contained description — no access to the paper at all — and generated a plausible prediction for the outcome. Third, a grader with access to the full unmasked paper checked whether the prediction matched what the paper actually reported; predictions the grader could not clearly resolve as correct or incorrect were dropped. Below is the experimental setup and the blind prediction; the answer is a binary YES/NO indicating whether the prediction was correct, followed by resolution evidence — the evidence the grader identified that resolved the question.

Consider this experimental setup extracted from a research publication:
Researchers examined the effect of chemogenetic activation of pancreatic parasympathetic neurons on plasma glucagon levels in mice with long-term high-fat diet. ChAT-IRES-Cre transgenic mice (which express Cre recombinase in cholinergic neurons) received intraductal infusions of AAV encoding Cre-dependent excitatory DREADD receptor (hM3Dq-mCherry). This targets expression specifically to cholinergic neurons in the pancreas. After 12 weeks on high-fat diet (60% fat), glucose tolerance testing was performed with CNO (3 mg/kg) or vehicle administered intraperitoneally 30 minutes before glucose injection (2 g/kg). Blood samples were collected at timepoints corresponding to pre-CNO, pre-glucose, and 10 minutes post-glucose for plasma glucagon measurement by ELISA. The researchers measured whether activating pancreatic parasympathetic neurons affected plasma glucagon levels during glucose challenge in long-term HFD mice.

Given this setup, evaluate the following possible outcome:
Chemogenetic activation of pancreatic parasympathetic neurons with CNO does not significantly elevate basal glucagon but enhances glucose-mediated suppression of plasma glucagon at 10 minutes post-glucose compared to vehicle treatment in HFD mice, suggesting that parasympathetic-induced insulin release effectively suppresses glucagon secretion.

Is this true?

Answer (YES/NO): NO